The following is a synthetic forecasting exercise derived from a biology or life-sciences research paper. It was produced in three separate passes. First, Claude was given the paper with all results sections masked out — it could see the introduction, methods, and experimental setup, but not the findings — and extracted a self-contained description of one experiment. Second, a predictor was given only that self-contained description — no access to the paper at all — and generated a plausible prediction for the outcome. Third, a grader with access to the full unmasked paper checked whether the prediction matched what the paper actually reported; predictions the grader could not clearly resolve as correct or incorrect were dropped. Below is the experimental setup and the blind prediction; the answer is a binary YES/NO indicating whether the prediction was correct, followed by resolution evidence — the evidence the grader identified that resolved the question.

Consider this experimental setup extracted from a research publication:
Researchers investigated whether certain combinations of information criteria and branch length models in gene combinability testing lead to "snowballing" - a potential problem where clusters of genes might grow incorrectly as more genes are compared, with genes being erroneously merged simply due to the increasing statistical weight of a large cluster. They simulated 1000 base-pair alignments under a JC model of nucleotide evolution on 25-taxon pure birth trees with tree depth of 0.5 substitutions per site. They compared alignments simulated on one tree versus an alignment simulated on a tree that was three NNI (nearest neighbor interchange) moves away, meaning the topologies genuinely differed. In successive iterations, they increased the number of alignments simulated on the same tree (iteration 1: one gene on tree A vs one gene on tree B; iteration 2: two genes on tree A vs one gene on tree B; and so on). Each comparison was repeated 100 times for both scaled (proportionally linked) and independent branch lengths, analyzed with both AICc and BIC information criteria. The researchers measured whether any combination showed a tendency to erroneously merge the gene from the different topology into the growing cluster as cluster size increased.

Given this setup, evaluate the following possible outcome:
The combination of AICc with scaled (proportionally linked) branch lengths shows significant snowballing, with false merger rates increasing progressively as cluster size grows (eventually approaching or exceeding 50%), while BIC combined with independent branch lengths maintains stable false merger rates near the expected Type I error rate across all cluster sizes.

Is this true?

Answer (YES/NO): NO